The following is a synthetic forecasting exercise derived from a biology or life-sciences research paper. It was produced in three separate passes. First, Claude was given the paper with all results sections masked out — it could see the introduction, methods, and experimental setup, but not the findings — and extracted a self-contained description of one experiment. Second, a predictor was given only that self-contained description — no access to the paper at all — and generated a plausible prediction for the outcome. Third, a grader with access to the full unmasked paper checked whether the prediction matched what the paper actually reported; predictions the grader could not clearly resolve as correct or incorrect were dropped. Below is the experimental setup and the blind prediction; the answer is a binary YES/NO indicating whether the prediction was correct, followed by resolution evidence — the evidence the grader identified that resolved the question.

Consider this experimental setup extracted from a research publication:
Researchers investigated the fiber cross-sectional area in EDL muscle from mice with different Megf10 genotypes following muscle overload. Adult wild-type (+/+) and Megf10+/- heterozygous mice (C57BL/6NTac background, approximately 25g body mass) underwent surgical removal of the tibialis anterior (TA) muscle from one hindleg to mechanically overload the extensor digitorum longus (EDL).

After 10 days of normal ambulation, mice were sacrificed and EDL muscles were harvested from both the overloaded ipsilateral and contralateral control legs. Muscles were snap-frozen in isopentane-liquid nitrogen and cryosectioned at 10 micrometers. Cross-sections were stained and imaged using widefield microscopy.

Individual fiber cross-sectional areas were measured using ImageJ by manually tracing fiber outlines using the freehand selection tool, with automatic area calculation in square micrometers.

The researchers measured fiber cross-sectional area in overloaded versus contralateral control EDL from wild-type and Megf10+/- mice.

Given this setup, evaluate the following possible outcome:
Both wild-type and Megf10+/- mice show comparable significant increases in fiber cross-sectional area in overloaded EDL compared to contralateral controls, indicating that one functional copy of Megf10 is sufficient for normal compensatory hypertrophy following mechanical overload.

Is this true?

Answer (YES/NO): NO